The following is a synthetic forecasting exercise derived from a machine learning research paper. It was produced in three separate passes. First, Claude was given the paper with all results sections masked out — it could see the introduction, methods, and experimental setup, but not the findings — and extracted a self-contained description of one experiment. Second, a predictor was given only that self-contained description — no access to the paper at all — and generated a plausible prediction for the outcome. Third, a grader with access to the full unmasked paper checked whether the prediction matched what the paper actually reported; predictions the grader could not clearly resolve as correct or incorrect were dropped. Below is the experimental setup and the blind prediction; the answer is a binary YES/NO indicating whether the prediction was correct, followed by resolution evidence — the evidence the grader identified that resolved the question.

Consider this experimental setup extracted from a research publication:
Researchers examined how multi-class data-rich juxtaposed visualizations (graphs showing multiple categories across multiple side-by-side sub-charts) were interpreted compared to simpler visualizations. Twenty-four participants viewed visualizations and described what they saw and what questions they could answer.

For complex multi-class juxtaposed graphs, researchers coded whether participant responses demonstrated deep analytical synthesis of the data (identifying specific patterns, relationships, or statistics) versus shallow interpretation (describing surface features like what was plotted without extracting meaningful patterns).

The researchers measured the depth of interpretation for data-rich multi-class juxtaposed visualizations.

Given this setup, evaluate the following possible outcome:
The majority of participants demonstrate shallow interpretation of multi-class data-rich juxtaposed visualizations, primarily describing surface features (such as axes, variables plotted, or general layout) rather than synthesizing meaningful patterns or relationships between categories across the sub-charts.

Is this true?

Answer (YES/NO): YES